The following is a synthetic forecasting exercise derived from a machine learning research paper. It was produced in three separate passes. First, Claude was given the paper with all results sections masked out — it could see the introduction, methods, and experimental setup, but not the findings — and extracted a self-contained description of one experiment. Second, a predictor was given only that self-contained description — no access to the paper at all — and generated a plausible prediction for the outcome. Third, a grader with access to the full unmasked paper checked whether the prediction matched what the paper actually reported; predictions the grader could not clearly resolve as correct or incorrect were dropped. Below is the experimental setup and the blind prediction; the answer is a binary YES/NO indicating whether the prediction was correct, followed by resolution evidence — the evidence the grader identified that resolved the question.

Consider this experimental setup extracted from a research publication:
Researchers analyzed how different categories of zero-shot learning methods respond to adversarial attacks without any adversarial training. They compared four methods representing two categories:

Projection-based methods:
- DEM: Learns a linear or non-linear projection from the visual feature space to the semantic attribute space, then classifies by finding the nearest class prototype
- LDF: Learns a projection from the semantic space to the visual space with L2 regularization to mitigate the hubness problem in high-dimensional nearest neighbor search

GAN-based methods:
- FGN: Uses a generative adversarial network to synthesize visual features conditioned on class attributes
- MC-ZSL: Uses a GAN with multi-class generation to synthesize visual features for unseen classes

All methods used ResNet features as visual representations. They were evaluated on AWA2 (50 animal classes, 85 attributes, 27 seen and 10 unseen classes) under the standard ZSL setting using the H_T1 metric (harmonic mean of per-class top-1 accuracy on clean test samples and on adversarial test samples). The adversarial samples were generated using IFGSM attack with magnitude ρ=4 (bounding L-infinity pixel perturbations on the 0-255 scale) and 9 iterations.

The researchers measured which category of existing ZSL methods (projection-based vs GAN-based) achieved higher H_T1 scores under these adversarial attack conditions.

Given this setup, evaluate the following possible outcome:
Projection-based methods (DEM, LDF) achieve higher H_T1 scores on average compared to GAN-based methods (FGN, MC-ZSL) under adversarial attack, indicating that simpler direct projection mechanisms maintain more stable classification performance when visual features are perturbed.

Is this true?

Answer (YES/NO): NO